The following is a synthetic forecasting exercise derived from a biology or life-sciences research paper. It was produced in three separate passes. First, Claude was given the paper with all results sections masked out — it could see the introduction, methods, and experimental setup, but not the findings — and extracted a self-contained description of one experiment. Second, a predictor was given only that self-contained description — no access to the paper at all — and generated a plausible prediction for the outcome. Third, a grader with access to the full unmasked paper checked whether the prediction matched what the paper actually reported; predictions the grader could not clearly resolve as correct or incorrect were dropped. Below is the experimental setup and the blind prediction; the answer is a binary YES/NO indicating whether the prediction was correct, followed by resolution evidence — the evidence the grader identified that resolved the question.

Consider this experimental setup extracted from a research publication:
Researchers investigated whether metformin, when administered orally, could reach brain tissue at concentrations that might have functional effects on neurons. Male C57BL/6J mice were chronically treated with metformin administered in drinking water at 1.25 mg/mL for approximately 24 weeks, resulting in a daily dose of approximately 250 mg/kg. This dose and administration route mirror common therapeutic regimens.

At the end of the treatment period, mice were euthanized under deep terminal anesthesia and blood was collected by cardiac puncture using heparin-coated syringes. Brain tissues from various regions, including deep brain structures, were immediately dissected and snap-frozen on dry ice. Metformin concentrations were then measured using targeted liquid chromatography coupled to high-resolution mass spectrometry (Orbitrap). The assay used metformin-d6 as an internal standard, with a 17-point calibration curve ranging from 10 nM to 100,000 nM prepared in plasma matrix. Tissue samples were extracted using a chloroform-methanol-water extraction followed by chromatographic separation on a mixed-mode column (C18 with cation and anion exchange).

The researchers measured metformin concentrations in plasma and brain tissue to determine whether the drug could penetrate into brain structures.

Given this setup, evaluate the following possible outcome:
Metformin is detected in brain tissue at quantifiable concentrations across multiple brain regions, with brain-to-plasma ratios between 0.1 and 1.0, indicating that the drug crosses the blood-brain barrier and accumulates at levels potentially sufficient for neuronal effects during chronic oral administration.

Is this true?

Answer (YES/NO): NO